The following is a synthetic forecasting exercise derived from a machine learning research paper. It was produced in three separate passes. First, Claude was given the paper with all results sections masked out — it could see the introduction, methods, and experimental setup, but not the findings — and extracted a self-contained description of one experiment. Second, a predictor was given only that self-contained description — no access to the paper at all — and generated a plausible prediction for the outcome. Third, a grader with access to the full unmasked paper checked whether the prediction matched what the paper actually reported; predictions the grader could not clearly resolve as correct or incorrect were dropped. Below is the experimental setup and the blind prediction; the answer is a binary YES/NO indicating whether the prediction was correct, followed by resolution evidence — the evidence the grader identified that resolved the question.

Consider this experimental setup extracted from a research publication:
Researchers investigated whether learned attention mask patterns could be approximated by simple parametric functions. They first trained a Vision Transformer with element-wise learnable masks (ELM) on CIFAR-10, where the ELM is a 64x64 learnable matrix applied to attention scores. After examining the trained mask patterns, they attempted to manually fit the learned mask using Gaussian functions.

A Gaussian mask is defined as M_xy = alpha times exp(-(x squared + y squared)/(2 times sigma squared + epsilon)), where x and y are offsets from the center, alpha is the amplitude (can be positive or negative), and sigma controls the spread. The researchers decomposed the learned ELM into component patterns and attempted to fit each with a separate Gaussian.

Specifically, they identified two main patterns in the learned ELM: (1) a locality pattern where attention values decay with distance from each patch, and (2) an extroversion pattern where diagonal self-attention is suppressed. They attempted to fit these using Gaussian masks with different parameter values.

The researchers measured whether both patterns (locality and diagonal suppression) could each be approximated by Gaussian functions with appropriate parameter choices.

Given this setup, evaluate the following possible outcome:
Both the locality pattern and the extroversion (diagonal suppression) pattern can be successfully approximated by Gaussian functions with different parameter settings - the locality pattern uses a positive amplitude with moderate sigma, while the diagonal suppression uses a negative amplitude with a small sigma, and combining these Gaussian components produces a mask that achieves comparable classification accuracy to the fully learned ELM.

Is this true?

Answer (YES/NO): NO